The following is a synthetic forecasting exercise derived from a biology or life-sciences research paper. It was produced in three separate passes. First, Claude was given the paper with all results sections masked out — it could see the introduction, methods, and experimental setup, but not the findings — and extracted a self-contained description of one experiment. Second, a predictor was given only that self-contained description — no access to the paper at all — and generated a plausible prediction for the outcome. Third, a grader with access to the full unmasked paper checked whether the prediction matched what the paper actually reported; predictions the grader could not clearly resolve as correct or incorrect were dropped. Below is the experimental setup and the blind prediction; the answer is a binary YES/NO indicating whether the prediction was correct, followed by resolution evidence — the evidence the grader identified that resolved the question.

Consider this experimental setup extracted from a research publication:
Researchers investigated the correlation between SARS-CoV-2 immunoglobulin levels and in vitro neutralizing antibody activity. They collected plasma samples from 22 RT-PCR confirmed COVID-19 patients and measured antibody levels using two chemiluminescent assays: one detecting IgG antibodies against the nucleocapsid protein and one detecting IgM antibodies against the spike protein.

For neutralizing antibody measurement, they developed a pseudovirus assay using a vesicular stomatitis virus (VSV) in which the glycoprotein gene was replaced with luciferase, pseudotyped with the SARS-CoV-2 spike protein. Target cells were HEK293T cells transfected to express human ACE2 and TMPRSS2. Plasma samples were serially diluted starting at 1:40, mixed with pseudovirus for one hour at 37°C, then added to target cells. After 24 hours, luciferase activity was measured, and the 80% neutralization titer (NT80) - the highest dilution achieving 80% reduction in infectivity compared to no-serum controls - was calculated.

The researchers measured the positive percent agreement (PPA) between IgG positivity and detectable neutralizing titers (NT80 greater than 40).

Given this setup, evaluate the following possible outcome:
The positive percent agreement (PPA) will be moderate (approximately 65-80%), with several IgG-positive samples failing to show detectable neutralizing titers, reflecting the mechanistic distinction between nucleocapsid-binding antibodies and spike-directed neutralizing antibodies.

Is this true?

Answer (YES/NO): NO